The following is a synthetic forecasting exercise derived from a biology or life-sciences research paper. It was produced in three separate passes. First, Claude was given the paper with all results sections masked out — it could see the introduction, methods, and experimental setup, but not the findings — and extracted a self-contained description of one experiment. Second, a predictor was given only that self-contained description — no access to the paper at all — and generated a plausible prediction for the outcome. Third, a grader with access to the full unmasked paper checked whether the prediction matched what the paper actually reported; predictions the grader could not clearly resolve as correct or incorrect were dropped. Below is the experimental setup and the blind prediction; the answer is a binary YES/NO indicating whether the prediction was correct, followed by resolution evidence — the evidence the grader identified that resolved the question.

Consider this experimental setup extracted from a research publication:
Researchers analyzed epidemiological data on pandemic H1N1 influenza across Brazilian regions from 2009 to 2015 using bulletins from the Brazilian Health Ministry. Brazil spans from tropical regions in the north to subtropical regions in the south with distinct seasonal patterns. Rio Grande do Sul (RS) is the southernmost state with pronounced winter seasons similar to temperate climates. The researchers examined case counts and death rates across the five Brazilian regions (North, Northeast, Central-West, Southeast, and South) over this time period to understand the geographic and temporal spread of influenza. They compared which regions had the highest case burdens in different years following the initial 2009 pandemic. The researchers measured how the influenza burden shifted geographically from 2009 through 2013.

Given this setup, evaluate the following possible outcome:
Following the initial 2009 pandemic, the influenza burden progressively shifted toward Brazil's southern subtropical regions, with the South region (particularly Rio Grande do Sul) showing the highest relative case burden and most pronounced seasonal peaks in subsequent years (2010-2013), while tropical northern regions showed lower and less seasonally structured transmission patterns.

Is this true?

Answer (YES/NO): NO